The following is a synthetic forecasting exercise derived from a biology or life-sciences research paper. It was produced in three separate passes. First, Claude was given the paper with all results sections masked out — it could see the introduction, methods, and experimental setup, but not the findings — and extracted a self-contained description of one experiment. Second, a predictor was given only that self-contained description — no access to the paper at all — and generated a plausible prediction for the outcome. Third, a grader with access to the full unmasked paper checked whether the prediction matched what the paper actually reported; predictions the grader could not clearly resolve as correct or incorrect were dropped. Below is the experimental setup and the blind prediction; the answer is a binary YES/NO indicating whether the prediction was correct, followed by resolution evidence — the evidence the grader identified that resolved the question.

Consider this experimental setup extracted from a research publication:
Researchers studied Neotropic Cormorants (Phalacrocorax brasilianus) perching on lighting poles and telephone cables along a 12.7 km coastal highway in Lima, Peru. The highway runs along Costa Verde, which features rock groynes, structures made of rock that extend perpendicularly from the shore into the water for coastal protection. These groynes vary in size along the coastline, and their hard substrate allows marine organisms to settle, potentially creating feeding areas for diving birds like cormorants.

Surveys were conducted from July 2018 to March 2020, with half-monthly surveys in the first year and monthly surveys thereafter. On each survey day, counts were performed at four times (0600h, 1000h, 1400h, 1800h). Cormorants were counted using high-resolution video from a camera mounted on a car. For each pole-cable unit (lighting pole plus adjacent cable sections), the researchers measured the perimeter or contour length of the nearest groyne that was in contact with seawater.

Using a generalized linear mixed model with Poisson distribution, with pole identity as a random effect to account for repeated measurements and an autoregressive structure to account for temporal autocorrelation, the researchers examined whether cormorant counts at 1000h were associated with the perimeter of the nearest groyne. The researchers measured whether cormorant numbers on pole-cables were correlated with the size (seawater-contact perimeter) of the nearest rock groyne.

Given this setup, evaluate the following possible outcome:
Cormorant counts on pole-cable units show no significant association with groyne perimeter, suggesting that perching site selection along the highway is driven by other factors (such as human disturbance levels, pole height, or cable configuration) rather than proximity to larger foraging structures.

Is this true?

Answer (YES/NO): NO